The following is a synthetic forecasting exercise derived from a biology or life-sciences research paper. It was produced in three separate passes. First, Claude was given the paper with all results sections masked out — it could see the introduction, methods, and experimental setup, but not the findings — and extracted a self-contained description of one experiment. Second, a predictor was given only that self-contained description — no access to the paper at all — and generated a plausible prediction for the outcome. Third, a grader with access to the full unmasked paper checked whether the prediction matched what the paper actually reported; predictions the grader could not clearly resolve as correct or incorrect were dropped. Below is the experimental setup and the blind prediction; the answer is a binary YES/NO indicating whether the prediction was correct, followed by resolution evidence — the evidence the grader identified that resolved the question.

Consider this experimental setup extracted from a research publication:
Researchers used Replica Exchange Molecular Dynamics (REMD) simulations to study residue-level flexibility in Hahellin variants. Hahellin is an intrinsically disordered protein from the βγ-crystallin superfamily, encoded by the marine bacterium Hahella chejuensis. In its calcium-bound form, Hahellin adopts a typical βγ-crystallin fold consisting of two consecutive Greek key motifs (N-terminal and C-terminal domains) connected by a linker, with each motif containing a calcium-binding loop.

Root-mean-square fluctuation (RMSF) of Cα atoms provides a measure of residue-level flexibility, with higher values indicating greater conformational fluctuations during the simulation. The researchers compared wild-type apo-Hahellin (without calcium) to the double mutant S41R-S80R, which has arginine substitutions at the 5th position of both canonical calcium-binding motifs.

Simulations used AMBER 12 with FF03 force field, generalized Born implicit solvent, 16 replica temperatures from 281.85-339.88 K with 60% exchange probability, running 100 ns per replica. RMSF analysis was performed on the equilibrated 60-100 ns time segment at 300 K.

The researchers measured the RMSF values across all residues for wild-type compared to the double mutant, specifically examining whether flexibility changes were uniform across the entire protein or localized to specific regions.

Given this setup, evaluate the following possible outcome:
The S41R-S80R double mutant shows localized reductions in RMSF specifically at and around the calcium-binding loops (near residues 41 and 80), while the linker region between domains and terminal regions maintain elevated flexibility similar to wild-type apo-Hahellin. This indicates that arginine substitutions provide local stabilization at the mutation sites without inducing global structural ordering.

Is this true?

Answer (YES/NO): NO